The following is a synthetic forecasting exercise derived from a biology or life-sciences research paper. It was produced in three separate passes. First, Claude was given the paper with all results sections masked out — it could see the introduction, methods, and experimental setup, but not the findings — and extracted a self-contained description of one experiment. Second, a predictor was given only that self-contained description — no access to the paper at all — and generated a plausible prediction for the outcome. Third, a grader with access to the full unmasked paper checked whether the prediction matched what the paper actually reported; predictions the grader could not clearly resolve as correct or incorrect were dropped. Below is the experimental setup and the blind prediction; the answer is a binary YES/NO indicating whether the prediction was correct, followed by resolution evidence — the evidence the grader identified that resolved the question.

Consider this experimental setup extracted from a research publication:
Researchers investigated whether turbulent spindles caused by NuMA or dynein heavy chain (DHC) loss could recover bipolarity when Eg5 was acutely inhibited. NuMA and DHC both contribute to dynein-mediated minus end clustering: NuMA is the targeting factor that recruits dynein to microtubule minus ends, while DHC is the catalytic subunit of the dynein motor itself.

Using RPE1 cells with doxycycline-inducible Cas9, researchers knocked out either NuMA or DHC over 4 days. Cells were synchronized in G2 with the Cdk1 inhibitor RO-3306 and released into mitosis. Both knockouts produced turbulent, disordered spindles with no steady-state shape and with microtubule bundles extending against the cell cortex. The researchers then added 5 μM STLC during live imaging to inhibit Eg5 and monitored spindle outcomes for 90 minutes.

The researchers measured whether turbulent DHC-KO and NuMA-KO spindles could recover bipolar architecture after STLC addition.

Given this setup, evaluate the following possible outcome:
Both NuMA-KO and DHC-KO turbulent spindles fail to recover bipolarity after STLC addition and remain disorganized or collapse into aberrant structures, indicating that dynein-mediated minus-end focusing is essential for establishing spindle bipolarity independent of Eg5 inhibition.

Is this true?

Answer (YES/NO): NO